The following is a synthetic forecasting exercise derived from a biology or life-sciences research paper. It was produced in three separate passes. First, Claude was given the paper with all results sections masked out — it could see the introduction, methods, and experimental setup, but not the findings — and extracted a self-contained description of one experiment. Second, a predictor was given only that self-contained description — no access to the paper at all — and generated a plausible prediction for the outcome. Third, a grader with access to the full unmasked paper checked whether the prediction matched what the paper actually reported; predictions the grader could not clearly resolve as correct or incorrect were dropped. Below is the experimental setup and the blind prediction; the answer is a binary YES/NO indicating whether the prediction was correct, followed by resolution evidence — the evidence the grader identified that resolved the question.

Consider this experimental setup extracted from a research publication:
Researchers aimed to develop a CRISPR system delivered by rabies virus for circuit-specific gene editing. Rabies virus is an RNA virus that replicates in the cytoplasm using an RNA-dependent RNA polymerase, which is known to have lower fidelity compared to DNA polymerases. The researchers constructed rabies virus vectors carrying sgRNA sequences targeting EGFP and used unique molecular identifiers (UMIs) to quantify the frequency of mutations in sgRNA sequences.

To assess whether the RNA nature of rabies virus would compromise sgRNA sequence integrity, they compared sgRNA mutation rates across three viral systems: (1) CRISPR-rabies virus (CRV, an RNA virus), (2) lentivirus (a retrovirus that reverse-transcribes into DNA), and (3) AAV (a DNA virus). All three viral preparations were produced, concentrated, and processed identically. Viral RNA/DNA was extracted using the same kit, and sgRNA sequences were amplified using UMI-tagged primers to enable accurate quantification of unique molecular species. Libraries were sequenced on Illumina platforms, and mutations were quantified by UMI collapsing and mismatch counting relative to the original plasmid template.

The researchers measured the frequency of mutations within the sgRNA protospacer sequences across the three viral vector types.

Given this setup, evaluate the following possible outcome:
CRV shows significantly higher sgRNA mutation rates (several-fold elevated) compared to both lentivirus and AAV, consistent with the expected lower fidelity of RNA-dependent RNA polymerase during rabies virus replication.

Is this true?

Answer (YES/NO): YES